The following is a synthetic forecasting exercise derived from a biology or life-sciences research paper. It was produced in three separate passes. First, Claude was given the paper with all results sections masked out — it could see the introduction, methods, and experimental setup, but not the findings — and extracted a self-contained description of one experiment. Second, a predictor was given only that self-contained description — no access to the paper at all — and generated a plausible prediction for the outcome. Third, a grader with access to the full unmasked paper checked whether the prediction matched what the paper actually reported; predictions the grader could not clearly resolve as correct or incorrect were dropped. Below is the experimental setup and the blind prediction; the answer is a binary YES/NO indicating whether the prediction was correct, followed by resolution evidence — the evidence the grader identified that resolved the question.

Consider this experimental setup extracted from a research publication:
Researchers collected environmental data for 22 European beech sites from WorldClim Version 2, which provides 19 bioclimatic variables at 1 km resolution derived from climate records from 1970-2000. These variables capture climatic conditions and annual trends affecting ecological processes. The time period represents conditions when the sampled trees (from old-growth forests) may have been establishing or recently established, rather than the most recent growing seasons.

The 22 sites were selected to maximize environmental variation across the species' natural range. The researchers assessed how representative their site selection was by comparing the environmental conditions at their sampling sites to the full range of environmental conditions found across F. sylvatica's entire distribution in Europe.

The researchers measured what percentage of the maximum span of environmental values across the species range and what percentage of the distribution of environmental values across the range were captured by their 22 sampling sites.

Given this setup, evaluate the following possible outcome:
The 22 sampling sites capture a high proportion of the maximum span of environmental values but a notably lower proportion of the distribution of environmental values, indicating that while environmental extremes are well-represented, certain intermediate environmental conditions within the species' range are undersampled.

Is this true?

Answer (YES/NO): NO